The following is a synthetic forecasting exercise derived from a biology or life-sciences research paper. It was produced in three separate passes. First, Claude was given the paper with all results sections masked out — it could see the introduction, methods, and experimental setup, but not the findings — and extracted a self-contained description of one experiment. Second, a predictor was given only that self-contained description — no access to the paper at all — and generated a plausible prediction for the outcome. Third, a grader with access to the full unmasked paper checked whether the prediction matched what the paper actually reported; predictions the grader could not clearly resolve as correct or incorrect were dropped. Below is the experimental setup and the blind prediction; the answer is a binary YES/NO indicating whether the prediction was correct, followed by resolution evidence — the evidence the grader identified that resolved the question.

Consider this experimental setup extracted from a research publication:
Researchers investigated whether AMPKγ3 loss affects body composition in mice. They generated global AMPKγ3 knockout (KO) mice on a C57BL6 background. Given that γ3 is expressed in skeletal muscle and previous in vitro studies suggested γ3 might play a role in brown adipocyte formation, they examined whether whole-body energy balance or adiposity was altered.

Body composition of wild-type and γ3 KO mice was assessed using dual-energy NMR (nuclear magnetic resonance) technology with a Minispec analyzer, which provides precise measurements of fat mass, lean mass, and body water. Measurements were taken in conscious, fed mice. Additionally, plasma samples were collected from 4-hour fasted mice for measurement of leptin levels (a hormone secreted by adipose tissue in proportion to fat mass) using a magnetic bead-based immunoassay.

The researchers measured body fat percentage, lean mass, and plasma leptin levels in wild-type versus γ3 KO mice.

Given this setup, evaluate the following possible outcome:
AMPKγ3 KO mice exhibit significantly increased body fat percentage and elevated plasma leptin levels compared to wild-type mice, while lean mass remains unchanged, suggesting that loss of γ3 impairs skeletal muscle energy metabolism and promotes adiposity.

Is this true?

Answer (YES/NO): NO